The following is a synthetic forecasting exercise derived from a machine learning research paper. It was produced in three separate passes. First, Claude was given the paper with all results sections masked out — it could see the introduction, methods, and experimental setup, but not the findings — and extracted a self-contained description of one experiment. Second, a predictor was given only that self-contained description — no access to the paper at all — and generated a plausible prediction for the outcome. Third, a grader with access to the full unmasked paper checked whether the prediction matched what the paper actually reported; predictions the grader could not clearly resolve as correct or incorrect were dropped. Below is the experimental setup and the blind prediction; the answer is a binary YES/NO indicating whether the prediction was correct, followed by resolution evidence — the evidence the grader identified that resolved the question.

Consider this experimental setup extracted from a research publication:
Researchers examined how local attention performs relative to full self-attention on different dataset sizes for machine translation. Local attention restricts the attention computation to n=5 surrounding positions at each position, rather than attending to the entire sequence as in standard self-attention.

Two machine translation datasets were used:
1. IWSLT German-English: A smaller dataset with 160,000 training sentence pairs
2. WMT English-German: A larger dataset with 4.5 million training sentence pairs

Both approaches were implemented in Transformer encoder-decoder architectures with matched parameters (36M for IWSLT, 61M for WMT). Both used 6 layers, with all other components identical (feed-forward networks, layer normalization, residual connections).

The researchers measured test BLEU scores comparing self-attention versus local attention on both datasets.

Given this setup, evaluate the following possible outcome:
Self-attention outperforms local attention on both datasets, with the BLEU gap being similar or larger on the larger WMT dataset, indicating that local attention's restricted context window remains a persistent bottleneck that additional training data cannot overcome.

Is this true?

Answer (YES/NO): NO